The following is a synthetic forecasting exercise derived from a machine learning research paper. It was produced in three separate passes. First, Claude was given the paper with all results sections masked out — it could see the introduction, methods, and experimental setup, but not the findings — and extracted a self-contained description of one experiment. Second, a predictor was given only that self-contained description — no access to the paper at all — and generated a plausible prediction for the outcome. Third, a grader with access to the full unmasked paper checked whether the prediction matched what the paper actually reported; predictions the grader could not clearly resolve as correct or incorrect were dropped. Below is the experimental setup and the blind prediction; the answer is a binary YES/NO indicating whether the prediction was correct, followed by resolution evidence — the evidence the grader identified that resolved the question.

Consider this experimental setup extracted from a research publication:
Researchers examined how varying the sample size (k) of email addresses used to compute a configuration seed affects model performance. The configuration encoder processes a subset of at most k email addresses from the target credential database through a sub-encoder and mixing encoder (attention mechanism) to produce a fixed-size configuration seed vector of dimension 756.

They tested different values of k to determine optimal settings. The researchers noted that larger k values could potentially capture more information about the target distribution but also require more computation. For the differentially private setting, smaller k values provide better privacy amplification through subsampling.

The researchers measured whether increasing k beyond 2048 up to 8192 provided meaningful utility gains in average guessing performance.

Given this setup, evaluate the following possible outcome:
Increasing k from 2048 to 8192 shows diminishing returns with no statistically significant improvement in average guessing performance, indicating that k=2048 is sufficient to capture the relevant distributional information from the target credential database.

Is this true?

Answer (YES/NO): YES